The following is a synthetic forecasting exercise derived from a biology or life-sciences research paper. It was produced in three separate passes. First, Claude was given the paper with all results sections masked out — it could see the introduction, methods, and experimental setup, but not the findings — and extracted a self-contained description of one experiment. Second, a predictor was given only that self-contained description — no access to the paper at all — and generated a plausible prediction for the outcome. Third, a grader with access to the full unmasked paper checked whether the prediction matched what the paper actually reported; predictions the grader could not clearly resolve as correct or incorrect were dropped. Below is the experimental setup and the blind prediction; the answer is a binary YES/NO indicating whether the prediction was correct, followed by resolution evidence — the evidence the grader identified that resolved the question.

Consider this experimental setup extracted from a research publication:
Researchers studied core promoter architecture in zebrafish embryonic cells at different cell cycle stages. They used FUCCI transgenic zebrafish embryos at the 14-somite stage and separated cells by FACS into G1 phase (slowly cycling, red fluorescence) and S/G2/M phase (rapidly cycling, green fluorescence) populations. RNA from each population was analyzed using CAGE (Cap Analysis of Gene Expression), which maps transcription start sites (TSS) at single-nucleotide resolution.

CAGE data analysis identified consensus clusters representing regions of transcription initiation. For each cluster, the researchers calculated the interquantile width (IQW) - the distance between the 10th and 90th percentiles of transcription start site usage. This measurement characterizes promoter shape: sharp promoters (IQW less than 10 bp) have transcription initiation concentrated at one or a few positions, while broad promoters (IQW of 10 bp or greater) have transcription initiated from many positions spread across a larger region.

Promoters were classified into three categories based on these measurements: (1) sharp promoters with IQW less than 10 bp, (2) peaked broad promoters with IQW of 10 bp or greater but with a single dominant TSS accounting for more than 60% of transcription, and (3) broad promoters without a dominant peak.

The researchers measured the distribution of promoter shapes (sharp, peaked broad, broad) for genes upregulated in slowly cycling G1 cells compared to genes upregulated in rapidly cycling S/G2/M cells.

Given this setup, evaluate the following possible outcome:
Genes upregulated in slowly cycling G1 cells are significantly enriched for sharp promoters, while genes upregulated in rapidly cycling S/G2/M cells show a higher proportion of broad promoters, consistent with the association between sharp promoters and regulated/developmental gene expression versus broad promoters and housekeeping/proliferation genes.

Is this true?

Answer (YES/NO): YES